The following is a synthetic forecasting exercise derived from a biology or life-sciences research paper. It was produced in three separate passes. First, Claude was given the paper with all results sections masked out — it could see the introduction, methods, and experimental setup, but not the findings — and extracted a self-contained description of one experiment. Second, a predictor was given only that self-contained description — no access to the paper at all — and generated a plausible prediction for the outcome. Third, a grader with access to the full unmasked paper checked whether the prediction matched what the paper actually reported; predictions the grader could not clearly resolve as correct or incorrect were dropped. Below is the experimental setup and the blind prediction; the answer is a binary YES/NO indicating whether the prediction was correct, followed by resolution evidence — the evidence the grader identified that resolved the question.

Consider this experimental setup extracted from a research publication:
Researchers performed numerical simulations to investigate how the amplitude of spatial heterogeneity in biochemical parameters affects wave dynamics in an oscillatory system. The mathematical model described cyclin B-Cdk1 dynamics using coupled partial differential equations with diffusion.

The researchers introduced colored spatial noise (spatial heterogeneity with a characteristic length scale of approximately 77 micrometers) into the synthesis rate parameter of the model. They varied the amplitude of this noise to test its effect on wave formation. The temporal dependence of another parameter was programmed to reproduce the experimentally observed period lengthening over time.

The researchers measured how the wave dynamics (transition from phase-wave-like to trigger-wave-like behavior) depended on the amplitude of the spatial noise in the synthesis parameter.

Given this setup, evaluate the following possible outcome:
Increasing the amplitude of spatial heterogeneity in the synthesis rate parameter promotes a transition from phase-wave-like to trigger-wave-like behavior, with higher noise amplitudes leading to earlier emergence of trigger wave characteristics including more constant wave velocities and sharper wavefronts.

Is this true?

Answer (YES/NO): YES